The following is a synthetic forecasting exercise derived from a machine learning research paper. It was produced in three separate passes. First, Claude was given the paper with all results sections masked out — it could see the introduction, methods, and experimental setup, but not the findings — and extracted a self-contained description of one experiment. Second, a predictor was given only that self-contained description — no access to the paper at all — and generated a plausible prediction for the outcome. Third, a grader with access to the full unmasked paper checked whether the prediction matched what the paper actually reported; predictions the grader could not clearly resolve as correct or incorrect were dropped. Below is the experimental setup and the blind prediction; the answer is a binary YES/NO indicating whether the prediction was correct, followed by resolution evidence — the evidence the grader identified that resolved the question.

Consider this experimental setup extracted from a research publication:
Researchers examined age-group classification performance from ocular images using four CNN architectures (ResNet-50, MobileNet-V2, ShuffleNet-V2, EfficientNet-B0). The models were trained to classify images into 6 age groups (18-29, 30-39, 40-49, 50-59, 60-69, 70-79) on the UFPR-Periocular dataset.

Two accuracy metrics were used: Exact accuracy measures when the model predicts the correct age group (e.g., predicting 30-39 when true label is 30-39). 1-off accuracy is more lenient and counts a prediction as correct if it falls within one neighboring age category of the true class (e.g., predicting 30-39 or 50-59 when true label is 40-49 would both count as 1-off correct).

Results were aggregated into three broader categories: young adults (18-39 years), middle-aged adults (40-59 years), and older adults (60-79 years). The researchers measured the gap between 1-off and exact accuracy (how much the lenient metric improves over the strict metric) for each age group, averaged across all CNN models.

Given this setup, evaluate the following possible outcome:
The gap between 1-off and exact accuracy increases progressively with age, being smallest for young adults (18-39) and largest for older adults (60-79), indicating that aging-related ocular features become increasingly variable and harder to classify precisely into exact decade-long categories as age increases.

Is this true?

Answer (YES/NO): NO